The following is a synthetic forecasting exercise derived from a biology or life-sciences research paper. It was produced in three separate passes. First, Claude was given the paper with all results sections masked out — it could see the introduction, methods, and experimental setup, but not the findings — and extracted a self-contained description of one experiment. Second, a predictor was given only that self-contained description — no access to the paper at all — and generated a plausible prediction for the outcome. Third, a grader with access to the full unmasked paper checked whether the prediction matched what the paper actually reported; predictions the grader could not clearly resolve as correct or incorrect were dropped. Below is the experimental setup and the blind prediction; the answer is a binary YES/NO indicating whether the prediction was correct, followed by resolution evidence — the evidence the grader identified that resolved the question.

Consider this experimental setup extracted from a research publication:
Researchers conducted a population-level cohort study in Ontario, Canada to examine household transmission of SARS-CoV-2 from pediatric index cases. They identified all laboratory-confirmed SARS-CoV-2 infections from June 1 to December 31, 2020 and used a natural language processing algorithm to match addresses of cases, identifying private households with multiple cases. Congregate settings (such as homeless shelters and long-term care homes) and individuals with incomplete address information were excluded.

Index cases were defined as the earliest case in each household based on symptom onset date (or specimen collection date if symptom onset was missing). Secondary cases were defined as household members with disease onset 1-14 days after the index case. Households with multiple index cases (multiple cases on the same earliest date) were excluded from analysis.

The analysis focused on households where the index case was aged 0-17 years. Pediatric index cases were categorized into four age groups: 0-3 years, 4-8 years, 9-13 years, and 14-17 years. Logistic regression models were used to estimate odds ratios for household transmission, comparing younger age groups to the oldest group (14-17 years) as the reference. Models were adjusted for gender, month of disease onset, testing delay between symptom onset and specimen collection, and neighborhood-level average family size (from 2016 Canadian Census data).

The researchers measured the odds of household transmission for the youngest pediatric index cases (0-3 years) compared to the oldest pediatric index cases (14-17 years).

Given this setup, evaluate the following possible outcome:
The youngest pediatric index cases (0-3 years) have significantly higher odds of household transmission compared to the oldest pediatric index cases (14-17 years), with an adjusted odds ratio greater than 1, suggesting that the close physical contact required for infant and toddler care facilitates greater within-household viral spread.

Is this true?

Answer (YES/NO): YES